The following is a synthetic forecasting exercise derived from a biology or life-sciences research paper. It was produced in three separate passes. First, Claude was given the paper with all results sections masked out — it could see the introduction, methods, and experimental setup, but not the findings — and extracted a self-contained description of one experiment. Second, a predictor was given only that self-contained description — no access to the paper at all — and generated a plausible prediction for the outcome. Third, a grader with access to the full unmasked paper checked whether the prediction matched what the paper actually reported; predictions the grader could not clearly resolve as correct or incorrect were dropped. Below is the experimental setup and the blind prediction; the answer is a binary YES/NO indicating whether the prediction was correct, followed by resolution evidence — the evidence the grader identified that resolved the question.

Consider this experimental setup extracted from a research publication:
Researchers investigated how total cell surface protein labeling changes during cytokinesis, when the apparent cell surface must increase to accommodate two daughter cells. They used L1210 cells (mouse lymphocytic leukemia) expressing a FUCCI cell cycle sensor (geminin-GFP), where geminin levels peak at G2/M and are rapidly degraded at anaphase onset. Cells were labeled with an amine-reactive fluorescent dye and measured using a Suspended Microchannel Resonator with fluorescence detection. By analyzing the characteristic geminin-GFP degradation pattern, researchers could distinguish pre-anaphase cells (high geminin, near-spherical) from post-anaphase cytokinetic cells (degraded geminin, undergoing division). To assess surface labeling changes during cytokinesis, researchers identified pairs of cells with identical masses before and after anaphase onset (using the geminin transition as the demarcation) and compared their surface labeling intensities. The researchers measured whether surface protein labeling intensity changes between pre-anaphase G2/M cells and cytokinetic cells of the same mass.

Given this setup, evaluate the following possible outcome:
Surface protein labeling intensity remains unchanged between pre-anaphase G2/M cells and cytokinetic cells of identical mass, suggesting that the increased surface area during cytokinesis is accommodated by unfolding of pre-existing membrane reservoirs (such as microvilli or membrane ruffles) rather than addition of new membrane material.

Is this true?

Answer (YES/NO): YES